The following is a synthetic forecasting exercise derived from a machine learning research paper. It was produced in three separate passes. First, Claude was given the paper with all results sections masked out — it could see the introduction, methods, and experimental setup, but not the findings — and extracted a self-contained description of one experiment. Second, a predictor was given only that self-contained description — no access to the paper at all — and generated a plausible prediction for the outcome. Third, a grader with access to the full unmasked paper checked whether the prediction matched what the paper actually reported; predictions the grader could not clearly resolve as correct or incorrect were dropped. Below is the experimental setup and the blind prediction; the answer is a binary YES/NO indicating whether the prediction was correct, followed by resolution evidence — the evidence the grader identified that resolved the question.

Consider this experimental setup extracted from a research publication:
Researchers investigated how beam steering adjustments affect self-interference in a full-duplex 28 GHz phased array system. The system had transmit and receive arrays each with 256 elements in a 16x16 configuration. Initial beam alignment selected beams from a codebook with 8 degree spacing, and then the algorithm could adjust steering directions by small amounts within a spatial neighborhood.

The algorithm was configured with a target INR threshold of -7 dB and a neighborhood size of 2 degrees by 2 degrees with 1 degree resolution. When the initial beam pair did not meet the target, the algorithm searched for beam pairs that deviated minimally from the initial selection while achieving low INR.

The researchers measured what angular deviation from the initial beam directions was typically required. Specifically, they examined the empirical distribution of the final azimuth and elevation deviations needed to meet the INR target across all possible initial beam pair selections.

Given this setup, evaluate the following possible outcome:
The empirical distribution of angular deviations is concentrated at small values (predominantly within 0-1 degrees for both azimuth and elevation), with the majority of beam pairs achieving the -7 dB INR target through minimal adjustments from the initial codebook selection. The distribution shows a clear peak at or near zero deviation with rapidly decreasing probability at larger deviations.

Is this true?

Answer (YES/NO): NO